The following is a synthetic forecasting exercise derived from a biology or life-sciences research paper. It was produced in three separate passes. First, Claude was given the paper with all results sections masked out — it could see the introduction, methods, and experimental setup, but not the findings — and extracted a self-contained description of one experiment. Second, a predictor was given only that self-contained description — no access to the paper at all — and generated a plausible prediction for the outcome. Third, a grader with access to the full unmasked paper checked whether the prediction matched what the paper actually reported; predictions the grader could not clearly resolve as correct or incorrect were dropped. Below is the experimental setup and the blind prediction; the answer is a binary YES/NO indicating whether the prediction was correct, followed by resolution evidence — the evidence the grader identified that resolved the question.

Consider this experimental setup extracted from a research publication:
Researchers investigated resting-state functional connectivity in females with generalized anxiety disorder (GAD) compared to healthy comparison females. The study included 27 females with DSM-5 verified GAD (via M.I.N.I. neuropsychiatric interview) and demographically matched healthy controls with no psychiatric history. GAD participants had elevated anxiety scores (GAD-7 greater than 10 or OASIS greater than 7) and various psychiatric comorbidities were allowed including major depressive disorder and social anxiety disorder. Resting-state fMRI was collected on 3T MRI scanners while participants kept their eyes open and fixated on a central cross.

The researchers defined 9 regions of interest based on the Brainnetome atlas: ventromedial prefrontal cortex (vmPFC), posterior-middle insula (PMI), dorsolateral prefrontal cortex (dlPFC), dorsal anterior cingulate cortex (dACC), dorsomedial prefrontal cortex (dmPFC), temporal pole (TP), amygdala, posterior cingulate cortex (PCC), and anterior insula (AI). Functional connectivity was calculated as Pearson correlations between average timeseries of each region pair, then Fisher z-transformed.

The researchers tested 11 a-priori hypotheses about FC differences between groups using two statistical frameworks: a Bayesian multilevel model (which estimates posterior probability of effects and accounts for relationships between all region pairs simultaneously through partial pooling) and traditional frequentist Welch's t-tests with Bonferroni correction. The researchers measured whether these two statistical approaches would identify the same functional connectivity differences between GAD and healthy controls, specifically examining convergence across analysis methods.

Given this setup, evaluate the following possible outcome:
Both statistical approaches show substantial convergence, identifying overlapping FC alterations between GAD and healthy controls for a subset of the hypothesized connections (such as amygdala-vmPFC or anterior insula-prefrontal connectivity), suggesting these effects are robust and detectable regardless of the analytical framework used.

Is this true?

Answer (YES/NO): NO